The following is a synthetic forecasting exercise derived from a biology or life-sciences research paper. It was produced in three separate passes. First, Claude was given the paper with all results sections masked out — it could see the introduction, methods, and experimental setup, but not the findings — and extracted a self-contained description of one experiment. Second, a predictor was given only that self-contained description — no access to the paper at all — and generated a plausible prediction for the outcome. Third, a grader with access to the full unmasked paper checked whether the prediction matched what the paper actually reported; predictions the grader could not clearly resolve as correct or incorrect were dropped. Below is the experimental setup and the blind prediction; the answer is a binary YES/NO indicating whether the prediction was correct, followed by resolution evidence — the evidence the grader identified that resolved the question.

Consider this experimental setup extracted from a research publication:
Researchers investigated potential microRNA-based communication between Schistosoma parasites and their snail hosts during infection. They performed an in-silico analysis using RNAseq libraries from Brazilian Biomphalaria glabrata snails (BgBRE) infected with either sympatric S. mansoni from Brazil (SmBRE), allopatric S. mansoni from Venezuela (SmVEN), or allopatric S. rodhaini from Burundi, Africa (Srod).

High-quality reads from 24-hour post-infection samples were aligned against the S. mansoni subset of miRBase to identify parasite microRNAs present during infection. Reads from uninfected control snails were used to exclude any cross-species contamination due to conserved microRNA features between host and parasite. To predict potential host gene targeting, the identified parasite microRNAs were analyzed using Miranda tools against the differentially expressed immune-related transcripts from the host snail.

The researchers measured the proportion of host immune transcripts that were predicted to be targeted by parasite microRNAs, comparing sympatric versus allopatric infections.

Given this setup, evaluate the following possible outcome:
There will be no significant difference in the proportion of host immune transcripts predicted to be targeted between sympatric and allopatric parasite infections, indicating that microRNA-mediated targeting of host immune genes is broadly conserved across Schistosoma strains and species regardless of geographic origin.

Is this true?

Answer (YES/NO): NO